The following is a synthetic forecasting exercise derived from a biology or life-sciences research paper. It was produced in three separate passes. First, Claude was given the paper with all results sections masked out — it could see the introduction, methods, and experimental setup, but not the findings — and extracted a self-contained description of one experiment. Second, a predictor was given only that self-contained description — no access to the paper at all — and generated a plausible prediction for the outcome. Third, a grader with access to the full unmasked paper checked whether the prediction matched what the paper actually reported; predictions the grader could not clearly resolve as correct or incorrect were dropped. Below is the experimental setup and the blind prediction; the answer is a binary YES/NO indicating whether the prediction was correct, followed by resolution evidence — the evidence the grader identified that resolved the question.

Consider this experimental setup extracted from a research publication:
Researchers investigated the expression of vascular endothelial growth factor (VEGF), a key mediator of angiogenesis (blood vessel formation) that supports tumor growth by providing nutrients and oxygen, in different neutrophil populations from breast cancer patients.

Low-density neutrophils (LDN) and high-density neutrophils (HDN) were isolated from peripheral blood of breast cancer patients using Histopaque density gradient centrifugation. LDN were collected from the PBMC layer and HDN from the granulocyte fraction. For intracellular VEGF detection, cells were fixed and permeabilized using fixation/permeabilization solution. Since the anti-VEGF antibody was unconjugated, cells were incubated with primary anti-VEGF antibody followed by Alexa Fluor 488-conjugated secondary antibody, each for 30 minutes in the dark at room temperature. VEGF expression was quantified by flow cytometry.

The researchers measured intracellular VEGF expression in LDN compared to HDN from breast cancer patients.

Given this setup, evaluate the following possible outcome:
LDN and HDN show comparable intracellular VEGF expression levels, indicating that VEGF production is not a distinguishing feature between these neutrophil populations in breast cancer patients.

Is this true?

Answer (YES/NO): NO